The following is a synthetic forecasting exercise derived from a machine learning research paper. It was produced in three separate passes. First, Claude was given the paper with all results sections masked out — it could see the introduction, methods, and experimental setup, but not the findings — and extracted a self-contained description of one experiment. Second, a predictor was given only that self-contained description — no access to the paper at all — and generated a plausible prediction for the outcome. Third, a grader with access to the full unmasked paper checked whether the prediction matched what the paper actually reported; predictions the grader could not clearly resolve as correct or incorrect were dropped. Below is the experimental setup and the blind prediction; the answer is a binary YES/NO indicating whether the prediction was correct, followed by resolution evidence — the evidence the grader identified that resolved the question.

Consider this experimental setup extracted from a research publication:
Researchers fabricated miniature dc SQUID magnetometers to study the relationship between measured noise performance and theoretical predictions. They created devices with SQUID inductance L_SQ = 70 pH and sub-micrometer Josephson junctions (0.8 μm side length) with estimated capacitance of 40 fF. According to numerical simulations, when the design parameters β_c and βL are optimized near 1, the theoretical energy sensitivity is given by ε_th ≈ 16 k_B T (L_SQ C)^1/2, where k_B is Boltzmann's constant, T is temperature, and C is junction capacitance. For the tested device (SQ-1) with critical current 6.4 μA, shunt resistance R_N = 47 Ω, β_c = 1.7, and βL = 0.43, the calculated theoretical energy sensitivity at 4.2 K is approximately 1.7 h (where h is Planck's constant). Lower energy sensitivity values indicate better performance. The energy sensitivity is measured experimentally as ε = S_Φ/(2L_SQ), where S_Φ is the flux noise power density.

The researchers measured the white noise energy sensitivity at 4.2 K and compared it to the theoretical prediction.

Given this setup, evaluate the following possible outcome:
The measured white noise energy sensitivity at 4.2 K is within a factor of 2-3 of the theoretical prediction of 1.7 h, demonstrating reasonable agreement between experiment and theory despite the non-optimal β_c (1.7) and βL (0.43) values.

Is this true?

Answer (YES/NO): YES